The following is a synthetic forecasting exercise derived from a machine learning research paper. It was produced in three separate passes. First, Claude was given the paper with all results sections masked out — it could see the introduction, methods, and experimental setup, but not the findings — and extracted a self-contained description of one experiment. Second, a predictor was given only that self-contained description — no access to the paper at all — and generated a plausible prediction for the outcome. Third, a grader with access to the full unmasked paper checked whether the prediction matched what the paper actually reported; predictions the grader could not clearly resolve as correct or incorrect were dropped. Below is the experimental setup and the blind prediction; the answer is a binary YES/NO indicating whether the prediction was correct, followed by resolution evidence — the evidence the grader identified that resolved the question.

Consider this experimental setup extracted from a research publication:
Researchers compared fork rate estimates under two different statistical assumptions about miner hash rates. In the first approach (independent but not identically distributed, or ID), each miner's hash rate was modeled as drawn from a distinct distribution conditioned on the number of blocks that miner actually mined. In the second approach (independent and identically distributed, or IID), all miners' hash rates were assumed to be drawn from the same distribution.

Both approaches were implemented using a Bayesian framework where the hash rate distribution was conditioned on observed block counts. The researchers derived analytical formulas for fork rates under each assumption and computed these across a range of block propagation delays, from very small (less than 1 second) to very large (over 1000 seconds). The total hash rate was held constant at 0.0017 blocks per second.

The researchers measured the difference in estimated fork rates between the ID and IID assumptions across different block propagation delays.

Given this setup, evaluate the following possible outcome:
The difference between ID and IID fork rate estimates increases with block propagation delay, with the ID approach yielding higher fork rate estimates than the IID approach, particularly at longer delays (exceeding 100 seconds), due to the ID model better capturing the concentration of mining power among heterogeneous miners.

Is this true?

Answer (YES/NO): NO